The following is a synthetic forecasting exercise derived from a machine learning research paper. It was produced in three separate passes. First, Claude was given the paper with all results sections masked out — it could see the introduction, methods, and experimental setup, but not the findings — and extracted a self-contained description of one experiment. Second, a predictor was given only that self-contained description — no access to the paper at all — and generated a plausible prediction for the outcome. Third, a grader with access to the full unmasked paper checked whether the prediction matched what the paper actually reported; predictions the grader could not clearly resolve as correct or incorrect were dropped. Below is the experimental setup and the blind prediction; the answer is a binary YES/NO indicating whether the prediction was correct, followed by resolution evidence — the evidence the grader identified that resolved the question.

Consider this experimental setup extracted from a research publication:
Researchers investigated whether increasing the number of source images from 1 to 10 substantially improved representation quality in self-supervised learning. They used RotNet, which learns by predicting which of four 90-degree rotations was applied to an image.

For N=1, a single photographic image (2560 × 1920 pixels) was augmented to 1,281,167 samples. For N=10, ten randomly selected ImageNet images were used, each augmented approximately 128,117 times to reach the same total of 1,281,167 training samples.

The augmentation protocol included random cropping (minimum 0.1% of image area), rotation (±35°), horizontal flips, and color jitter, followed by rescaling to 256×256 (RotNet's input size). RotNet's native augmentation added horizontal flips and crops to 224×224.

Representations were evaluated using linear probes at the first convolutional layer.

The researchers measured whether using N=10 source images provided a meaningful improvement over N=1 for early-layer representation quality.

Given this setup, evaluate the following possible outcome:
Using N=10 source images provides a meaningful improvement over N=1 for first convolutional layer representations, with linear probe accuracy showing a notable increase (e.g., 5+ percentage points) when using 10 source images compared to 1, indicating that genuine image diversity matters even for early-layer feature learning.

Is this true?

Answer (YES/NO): NO